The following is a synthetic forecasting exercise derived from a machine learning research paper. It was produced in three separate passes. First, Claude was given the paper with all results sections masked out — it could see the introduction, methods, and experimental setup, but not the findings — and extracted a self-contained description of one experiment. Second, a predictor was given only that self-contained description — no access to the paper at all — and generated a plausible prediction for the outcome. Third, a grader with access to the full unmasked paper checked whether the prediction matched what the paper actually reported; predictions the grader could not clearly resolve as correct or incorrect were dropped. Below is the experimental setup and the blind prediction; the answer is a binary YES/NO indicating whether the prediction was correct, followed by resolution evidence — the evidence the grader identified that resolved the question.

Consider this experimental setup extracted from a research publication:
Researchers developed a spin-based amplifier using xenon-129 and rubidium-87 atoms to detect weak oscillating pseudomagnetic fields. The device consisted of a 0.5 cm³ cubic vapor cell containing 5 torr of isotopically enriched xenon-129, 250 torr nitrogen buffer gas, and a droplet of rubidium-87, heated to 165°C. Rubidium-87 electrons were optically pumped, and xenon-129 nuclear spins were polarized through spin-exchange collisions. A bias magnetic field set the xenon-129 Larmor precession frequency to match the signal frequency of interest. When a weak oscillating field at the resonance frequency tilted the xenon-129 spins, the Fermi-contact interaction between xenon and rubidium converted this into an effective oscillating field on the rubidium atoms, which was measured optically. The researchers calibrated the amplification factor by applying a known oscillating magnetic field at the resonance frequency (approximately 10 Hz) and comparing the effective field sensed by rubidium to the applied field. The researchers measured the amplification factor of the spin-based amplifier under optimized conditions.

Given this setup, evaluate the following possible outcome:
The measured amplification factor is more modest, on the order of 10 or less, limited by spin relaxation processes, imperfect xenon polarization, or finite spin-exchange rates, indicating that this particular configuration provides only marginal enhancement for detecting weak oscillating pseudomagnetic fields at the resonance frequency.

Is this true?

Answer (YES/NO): NO